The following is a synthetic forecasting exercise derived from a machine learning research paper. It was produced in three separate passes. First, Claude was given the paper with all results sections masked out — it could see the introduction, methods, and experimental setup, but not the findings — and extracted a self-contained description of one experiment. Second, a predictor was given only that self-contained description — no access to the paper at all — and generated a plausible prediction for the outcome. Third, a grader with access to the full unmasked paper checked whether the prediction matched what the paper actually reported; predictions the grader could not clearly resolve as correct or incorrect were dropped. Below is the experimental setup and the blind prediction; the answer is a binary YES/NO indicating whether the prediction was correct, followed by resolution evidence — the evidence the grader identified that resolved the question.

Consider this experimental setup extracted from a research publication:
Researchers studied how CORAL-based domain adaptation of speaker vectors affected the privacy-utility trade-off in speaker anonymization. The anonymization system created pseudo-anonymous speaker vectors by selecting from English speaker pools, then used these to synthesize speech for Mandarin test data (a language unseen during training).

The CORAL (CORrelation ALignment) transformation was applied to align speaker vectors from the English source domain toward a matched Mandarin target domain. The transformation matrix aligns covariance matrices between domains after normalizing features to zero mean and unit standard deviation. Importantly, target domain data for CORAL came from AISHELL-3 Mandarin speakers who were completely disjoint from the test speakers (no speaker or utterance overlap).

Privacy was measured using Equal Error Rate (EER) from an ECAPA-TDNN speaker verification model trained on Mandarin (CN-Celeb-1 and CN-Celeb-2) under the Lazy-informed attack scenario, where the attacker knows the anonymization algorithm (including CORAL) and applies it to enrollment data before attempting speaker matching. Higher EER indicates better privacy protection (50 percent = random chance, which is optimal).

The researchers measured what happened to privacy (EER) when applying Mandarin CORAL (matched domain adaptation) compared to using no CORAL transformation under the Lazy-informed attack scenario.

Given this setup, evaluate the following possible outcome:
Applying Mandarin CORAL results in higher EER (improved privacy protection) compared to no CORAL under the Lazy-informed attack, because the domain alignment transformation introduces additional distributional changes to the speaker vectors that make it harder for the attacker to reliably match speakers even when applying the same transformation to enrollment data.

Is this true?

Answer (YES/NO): NO